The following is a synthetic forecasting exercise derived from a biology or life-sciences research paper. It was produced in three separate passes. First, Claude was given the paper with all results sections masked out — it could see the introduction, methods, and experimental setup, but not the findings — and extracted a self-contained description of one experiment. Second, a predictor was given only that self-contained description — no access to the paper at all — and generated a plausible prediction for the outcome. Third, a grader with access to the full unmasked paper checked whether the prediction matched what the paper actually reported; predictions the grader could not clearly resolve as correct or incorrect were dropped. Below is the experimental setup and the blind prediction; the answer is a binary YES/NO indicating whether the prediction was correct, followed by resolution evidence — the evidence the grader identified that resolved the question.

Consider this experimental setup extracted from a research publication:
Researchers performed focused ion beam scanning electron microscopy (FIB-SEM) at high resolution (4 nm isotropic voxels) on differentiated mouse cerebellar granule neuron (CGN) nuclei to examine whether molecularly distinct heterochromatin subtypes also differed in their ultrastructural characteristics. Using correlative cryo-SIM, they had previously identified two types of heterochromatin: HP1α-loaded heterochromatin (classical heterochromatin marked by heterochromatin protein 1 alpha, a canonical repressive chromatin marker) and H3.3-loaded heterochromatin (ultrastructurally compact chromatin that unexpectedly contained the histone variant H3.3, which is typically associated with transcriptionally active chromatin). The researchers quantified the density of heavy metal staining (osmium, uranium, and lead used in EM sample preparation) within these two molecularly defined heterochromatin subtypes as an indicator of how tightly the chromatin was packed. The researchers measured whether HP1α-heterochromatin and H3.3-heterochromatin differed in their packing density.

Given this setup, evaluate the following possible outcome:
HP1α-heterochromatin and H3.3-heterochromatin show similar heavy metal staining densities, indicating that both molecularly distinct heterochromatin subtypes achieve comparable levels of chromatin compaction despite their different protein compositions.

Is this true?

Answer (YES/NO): NO